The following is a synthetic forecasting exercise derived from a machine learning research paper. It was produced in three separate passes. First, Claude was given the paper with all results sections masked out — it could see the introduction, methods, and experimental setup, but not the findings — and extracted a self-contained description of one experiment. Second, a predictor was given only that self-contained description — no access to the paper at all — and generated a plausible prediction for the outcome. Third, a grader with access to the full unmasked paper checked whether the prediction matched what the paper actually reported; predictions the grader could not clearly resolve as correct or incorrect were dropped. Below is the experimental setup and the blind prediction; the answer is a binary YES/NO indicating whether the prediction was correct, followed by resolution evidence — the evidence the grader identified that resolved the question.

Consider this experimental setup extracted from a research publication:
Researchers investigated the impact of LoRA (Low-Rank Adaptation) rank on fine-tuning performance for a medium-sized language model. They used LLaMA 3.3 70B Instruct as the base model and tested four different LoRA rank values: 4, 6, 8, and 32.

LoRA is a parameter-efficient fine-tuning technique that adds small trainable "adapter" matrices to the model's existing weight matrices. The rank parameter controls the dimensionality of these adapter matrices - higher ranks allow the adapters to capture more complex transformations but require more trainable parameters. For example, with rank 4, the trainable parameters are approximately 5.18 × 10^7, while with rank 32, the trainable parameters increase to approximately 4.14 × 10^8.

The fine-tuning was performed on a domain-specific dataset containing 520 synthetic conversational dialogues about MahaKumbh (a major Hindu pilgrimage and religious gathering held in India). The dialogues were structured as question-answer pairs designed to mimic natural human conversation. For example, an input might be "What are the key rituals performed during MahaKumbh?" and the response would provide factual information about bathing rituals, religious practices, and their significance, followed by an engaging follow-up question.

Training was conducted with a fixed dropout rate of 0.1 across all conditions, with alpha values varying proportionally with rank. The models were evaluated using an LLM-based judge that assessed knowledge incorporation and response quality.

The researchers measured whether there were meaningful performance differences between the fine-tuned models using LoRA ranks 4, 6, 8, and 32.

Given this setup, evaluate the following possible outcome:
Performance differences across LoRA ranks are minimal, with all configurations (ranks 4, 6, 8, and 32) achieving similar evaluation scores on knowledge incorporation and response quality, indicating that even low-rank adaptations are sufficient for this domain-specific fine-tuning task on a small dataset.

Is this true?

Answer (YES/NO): YES